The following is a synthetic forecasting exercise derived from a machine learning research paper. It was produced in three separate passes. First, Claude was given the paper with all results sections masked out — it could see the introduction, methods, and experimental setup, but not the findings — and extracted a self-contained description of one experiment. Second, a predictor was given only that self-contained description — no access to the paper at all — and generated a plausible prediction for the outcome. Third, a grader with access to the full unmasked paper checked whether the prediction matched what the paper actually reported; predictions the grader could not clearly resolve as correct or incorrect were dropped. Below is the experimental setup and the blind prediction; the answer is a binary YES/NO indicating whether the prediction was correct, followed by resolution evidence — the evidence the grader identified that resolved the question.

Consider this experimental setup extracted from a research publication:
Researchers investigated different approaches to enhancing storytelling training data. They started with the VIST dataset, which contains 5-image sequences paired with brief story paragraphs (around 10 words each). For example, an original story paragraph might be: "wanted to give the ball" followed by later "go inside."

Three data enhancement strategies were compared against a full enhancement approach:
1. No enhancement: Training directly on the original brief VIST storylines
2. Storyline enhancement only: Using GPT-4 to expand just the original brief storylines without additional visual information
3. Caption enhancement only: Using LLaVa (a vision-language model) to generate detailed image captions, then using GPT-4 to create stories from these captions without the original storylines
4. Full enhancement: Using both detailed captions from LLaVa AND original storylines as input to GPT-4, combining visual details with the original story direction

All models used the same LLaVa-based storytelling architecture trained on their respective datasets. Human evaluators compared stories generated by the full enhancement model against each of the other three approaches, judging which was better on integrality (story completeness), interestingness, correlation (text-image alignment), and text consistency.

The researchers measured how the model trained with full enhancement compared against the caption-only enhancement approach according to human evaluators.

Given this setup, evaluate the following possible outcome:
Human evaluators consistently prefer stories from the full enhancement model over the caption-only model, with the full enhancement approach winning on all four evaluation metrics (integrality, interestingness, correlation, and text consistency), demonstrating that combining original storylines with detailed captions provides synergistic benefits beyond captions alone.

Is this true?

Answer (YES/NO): YES